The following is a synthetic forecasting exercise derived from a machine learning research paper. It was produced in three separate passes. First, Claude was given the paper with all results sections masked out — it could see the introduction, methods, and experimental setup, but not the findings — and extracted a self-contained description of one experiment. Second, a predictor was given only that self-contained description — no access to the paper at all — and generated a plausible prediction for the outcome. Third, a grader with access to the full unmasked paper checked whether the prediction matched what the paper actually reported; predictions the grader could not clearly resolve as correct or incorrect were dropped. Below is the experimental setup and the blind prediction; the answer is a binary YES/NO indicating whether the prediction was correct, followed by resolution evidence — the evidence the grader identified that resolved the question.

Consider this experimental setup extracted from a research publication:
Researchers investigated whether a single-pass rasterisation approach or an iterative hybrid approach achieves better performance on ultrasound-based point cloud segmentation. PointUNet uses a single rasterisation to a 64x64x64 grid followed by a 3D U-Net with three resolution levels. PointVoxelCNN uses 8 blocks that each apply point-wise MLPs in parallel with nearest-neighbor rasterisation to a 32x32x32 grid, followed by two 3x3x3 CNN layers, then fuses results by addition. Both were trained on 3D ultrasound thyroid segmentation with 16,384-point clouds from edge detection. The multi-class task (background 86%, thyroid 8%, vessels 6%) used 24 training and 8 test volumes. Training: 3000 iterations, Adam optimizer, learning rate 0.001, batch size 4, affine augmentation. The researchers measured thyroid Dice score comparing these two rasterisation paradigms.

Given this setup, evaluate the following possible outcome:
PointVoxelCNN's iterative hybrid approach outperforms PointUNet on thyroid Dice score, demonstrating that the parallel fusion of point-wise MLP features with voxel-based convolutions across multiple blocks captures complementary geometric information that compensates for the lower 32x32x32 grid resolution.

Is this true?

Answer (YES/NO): NO